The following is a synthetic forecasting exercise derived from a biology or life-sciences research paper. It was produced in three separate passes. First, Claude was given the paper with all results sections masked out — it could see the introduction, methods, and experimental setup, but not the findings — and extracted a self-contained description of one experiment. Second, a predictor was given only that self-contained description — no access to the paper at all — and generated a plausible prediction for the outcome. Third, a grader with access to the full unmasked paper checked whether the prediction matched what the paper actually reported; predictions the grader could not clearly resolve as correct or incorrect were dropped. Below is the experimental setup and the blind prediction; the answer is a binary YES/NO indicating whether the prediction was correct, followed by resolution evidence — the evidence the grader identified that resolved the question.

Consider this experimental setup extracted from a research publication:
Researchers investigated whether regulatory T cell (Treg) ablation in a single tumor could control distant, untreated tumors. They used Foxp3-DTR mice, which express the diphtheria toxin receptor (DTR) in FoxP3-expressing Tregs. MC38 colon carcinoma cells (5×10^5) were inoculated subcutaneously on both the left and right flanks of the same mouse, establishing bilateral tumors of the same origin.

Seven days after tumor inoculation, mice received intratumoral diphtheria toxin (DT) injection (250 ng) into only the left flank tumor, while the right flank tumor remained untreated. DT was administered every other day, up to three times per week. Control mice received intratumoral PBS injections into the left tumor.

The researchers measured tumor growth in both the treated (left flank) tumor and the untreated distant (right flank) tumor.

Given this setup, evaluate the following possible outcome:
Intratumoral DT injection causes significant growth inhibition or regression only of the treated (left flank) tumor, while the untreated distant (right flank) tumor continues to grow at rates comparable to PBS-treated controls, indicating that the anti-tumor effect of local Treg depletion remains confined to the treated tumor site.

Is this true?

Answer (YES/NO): NO